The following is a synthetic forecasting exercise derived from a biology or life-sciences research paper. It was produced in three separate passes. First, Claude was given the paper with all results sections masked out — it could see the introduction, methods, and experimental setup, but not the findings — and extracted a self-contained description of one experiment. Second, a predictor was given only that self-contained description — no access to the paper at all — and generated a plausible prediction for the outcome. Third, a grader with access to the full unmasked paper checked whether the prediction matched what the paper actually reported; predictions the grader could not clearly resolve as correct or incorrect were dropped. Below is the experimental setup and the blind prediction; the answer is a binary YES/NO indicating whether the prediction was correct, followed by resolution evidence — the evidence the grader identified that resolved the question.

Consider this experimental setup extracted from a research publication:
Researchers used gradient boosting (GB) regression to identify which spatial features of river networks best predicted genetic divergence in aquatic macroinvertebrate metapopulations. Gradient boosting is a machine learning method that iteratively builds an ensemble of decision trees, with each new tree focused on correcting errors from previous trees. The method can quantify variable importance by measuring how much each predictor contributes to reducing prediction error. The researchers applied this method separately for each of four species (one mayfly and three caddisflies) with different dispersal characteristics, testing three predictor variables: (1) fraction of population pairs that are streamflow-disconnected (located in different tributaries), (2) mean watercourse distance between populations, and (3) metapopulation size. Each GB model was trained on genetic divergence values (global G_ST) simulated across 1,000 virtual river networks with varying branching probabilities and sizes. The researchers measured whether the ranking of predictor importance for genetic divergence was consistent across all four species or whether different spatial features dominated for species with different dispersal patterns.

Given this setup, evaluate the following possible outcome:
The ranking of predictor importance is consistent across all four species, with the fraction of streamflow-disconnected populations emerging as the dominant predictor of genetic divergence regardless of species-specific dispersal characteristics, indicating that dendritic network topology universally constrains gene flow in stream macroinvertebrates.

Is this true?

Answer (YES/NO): NO